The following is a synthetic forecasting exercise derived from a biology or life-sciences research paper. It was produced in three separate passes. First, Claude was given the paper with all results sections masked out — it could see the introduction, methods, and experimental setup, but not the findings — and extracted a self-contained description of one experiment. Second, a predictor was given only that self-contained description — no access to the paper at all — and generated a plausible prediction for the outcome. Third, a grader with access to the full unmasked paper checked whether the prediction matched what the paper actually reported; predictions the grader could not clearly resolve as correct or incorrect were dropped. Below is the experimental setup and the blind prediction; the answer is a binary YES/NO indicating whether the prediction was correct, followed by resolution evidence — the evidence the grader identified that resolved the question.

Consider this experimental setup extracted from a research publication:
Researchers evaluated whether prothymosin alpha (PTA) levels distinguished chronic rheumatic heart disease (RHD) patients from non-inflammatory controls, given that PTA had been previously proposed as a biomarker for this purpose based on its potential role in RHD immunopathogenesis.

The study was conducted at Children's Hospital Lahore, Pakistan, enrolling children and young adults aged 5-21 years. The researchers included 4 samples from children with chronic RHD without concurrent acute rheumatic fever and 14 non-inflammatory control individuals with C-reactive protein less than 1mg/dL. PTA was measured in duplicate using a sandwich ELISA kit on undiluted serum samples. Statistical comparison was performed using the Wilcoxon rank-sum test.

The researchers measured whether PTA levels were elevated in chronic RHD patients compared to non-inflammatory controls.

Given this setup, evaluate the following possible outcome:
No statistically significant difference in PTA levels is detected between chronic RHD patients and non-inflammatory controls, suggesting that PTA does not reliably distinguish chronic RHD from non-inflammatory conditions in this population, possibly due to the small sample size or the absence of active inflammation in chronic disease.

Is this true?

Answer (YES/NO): YES